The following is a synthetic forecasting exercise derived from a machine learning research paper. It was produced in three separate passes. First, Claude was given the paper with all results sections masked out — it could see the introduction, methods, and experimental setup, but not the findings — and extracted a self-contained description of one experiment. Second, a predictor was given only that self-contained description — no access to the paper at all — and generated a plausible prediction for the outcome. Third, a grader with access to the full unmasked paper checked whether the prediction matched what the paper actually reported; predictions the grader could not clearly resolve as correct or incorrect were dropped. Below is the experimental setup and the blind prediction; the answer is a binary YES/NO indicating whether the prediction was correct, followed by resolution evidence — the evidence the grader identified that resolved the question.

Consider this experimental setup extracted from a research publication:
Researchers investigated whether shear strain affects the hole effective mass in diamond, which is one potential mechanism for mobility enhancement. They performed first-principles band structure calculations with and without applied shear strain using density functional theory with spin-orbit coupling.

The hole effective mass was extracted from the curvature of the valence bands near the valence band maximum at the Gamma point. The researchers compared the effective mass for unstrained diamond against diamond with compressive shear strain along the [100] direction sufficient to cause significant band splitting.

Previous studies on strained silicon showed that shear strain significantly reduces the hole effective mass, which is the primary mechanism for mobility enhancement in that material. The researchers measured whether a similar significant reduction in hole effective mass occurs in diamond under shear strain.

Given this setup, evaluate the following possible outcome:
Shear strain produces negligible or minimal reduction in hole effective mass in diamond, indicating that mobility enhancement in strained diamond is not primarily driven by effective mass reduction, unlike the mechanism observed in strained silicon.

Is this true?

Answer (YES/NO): YES